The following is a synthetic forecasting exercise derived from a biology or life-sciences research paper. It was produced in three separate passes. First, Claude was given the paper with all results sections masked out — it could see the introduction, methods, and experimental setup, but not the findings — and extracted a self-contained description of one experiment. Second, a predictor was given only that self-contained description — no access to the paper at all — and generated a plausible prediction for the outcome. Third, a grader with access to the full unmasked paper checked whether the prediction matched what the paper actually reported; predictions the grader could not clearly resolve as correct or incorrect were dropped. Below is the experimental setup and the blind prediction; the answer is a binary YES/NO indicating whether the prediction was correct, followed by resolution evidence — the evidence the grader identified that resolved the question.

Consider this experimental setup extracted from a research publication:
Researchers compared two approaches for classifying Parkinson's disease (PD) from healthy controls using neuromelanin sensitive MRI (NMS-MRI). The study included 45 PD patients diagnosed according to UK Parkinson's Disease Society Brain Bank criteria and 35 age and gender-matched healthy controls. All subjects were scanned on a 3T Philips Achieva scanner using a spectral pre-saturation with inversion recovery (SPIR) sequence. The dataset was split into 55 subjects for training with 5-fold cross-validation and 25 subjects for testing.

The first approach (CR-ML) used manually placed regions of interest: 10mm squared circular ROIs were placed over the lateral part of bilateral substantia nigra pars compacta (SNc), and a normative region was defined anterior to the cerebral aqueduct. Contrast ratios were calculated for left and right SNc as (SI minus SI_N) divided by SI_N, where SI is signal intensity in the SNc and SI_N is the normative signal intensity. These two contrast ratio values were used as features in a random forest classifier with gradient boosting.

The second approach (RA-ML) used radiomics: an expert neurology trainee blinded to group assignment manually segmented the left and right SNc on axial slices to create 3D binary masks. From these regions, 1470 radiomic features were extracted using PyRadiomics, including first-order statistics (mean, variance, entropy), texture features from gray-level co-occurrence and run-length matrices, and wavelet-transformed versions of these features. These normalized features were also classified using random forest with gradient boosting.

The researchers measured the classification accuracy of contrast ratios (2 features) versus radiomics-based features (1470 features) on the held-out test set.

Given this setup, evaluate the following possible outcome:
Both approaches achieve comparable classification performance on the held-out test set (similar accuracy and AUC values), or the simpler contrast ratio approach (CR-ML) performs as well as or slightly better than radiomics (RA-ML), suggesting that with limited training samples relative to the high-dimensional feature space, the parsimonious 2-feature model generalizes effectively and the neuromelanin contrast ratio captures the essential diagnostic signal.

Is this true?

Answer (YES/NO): YES